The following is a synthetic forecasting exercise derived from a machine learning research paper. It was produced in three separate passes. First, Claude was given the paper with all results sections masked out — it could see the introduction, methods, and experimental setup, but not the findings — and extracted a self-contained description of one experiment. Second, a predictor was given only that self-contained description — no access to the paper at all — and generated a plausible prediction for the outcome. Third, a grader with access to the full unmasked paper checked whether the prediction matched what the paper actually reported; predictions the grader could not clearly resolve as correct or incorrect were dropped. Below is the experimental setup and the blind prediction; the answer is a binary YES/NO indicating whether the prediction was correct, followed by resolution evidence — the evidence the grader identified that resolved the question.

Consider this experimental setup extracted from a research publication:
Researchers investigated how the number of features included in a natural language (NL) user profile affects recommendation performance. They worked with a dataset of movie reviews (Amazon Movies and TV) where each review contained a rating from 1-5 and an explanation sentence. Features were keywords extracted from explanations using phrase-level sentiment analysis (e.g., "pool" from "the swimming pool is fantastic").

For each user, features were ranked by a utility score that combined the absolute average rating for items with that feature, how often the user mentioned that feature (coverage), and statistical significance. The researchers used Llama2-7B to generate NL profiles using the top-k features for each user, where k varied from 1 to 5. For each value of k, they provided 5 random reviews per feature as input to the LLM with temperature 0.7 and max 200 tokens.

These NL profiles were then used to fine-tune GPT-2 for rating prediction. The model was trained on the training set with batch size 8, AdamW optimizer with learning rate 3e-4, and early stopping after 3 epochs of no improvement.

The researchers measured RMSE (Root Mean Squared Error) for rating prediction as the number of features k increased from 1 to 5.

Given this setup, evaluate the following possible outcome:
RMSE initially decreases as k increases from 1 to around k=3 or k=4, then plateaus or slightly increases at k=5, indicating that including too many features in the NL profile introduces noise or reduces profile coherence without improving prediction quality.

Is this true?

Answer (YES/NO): NO